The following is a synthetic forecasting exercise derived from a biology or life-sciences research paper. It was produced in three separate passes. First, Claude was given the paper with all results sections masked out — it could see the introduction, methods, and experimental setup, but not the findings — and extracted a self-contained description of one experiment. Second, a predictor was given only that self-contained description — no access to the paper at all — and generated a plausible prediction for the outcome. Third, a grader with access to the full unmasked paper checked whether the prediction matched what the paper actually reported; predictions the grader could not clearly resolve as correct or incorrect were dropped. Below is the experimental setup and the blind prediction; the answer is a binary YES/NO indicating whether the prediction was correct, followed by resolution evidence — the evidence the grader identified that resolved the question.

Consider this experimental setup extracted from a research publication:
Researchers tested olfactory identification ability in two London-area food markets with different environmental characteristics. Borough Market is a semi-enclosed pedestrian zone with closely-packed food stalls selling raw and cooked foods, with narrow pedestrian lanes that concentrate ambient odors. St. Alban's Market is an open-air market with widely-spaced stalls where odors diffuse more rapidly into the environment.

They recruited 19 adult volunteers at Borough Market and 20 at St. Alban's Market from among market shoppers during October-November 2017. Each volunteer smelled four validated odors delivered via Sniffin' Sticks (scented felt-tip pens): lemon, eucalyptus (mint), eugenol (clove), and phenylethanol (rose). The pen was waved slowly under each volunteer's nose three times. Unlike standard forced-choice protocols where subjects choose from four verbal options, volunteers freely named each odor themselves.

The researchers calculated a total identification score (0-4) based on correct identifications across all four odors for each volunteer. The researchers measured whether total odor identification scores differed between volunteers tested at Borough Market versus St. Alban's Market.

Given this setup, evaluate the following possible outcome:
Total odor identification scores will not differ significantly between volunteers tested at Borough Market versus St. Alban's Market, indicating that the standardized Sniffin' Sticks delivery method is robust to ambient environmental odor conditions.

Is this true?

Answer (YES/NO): YES